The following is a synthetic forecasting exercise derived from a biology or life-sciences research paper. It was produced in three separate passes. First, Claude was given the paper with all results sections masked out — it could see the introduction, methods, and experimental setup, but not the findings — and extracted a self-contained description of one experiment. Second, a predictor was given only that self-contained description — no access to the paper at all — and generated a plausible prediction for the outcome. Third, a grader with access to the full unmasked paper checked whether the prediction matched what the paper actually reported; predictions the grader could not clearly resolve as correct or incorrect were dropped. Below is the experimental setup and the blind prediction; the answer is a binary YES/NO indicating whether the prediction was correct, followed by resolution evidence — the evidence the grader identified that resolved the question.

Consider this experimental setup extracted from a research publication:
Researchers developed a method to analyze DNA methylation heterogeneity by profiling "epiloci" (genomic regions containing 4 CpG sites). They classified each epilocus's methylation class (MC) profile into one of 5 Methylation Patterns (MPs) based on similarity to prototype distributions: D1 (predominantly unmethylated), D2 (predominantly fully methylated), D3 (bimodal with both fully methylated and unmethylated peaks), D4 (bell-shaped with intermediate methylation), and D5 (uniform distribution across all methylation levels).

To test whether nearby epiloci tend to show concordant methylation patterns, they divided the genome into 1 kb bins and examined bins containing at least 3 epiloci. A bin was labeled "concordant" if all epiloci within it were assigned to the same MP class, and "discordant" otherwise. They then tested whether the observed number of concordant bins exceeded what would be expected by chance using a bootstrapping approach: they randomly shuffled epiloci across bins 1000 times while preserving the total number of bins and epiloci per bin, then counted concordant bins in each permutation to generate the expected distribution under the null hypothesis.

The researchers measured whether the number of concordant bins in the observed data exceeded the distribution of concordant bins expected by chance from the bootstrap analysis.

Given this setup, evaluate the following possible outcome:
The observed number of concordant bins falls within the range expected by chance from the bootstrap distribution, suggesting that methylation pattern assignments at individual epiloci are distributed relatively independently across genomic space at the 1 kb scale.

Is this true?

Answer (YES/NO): NO